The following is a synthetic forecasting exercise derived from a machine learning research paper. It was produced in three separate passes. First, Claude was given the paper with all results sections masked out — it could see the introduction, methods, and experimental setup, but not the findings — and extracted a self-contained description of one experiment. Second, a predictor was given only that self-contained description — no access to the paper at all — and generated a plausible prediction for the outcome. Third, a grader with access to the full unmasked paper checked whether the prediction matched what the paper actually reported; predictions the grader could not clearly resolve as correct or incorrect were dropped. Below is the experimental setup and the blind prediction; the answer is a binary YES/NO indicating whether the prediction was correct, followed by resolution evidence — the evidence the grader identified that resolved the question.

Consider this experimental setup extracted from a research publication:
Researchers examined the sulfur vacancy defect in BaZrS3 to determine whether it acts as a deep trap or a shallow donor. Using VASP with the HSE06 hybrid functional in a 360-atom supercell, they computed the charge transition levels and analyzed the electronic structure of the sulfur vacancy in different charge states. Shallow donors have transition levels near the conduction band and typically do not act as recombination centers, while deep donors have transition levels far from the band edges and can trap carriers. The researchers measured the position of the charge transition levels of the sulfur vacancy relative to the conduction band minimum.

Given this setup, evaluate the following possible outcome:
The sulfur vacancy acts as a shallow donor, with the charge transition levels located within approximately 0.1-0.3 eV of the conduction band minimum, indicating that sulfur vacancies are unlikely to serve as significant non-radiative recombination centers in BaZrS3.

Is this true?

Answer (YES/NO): NO